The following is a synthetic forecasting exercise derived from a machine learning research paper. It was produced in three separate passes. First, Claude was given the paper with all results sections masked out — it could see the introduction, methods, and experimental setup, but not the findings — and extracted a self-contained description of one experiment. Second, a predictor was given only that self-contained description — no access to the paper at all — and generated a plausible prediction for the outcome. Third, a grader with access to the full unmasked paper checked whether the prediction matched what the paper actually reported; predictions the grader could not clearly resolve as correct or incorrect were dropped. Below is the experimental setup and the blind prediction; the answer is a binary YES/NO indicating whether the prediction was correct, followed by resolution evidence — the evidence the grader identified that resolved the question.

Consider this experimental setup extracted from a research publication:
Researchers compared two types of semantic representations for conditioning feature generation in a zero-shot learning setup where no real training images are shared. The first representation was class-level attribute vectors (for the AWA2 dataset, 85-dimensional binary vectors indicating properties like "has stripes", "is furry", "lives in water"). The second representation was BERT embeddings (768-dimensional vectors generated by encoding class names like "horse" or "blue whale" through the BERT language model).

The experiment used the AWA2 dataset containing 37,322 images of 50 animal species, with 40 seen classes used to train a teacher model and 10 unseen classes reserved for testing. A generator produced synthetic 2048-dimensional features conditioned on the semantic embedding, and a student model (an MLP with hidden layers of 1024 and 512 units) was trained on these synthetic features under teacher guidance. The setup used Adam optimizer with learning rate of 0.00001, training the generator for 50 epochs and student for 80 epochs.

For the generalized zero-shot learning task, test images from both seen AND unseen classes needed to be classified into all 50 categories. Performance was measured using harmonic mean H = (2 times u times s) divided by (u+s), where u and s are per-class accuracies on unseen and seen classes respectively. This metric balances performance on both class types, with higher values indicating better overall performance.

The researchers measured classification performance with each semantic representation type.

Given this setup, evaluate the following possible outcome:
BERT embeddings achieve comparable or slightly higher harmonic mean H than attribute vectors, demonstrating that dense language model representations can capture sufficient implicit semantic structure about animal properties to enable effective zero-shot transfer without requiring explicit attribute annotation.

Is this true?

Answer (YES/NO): YES